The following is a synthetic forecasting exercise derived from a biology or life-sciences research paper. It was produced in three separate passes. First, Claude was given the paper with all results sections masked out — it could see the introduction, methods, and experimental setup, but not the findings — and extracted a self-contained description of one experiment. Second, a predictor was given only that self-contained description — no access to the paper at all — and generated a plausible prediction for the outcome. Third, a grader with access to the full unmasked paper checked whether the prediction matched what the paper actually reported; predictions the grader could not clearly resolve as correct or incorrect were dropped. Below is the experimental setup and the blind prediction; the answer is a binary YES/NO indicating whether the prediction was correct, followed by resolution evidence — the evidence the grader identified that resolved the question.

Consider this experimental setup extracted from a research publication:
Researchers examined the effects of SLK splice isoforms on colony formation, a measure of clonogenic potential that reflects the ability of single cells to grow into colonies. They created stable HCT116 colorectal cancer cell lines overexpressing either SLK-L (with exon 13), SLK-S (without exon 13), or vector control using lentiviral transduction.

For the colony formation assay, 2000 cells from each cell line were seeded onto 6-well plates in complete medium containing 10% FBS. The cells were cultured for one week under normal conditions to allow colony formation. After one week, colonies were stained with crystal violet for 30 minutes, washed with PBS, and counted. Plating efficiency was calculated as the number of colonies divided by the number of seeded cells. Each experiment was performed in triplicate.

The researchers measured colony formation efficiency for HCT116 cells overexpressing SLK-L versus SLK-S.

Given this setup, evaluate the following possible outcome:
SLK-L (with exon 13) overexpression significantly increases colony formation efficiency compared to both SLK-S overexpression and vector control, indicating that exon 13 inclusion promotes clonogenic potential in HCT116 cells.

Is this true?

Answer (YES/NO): NO